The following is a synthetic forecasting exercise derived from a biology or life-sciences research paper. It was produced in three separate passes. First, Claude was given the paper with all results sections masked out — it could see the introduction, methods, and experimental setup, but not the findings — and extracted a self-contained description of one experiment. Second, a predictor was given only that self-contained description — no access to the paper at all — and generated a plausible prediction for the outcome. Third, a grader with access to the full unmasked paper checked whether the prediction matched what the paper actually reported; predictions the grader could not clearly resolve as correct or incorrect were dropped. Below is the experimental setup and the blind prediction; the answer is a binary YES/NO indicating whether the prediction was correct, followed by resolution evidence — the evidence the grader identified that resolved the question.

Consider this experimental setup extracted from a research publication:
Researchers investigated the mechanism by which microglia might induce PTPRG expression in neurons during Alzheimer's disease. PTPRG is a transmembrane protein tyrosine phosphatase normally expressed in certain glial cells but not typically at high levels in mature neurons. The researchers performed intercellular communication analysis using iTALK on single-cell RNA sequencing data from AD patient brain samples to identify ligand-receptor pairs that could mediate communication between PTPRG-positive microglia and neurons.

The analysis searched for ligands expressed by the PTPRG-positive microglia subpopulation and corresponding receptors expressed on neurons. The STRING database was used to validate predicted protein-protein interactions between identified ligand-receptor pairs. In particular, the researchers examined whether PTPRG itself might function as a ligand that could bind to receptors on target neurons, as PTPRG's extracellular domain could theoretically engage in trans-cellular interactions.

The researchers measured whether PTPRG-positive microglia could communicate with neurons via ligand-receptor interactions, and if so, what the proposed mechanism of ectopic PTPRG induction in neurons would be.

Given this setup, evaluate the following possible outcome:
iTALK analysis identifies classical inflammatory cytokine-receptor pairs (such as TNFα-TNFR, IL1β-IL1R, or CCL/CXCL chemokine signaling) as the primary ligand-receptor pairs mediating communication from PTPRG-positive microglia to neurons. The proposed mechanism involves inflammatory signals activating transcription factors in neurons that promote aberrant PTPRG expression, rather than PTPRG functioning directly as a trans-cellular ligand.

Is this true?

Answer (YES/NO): NO